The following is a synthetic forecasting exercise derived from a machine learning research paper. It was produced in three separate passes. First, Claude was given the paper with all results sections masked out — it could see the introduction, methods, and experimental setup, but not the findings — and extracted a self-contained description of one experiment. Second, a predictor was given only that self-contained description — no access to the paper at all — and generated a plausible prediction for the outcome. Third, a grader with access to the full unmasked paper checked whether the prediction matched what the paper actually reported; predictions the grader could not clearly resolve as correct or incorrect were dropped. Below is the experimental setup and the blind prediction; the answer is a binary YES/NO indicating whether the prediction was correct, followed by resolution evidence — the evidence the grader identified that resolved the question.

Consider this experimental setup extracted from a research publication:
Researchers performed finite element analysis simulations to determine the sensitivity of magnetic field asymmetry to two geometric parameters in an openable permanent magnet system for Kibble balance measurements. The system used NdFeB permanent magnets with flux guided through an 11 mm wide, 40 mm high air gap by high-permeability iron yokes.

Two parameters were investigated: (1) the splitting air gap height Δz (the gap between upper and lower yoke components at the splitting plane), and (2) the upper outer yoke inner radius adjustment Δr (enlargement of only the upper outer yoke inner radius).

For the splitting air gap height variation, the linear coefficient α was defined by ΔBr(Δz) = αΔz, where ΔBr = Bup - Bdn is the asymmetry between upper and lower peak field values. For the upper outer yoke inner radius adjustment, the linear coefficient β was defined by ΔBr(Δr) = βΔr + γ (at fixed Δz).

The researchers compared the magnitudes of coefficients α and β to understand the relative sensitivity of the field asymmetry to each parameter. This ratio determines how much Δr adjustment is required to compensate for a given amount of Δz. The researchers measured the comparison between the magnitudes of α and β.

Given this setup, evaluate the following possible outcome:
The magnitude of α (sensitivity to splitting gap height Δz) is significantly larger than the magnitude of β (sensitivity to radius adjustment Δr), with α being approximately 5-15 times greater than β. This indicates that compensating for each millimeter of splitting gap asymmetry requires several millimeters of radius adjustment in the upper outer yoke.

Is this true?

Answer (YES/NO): NO